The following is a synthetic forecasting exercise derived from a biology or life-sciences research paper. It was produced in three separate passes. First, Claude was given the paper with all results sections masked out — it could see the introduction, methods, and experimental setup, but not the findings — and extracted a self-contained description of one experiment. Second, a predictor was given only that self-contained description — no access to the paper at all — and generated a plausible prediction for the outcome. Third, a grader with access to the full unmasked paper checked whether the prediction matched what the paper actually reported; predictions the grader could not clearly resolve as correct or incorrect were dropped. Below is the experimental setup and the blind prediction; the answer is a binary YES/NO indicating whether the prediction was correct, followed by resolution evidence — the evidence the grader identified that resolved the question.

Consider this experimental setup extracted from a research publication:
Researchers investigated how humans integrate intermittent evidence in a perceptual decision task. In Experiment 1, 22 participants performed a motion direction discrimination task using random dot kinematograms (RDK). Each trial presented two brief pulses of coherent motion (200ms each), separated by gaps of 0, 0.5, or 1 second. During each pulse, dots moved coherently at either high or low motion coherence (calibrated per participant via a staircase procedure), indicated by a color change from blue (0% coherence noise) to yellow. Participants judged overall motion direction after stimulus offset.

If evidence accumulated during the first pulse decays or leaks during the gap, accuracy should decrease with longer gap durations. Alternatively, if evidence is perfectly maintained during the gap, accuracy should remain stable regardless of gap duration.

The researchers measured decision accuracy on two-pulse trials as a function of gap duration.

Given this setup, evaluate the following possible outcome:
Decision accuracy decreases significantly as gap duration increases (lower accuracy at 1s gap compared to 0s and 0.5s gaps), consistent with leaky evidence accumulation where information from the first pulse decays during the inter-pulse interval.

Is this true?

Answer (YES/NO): NO